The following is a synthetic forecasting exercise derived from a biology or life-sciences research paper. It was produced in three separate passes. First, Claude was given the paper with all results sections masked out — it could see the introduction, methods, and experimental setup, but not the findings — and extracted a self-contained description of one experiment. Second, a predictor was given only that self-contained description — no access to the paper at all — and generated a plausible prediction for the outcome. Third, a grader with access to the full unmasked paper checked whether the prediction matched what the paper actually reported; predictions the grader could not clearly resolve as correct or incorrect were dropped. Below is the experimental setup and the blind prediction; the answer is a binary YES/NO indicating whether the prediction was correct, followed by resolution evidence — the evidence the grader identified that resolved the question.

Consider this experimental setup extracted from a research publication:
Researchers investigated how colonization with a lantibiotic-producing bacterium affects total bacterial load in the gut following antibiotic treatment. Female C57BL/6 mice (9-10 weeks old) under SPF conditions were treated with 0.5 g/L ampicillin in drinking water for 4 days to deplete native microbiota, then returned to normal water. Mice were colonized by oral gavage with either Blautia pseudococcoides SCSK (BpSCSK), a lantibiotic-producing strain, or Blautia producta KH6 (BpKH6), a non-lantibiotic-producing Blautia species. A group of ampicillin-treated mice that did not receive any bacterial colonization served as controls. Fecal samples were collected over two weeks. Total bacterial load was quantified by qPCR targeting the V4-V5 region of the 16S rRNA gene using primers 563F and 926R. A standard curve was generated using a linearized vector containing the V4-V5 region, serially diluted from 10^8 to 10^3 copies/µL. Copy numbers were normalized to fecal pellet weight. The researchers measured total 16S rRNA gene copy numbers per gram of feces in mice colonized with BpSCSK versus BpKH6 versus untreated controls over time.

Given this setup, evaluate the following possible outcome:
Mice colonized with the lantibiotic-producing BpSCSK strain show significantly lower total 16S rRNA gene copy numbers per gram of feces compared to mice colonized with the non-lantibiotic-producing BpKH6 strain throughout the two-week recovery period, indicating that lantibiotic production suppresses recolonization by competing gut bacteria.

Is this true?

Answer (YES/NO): NO